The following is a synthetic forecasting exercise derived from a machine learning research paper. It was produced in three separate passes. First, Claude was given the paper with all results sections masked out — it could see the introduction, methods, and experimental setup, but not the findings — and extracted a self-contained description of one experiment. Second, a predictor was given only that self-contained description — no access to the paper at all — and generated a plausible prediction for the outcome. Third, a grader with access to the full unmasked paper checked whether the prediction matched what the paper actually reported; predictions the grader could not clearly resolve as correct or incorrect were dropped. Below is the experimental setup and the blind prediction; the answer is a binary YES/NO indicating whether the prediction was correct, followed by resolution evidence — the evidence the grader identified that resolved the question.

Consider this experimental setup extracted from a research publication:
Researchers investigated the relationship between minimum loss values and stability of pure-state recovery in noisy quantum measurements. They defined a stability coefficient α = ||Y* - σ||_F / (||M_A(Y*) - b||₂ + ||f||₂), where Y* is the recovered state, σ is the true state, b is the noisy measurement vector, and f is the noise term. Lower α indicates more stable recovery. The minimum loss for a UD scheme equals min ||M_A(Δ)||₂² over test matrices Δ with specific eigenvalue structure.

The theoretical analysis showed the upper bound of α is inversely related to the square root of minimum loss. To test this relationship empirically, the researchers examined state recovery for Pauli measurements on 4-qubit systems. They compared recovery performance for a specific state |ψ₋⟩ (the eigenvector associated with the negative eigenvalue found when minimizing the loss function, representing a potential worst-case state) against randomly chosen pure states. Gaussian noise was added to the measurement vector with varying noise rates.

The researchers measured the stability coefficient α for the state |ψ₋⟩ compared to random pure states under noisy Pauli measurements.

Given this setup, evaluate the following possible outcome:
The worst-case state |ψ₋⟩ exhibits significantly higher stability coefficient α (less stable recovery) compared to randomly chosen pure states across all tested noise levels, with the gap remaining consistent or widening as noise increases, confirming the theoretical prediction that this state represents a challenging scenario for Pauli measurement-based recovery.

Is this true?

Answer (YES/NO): NO